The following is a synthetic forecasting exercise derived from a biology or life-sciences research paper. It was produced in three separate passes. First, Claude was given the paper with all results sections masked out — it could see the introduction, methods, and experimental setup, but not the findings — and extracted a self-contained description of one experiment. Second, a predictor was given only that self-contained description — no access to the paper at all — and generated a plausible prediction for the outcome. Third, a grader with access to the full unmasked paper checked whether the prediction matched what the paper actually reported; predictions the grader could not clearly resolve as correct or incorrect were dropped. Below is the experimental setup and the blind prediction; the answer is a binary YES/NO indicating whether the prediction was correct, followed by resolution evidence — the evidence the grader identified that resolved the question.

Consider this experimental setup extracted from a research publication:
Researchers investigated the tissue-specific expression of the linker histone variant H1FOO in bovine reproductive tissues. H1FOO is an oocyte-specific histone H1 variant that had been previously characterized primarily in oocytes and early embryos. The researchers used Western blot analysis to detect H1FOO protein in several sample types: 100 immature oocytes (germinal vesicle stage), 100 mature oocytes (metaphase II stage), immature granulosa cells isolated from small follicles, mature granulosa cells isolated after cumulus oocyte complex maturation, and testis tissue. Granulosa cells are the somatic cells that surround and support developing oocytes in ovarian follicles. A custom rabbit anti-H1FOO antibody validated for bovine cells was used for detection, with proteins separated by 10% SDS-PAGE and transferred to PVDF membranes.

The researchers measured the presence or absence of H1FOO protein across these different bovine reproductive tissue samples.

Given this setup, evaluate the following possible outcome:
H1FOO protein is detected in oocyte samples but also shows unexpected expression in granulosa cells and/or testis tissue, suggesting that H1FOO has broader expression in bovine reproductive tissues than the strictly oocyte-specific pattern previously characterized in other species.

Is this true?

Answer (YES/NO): YES